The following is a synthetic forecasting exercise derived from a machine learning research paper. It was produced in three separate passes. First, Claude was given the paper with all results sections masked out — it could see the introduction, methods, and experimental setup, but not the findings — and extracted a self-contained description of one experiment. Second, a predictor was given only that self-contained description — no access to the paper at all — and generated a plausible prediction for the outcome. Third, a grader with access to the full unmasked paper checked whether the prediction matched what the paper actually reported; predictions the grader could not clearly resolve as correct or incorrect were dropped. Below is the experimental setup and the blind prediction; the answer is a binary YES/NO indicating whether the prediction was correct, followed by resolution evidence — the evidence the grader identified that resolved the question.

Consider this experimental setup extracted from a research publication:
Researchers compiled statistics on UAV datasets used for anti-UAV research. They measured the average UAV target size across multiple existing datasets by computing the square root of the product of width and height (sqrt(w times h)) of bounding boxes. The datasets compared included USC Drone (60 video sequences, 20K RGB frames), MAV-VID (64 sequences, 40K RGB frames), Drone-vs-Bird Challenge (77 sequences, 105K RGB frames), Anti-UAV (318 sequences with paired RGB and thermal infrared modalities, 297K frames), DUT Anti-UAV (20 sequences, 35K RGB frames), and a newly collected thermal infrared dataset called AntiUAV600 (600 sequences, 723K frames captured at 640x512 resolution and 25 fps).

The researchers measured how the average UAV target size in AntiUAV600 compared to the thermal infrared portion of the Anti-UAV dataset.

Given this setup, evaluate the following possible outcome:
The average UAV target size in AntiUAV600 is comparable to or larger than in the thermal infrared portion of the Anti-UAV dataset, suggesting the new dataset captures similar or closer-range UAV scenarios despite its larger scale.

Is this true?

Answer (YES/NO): NO